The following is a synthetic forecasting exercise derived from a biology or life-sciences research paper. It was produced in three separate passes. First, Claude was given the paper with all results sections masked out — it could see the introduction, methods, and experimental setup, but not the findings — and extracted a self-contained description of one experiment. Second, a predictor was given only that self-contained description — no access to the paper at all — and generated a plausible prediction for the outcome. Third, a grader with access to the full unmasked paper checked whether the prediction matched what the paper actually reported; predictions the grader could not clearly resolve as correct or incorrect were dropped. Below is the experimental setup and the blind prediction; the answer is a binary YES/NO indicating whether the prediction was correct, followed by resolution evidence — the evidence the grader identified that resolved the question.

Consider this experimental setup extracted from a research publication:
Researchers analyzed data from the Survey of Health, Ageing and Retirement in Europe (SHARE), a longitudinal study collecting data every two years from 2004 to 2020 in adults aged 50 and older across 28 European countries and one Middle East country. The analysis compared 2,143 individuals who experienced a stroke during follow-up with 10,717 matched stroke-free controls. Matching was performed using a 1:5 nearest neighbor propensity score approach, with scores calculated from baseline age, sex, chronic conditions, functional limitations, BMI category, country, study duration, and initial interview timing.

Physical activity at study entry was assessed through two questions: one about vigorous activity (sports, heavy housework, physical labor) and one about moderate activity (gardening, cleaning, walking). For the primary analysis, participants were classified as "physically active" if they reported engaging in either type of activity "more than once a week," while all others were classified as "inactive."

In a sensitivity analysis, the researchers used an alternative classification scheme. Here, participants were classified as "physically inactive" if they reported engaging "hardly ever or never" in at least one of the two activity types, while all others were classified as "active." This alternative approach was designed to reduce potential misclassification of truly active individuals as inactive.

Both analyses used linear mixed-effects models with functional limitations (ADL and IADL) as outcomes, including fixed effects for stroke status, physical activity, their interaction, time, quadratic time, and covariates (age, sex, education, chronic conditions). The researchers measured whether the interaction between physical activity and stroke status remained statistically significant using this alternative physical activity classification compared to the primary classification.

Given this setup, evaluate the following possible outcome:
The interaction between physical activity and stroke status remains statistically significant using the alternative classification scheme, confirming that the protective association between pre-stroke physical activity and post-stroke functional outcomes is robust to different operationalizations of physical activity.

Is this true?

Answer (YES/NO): YES